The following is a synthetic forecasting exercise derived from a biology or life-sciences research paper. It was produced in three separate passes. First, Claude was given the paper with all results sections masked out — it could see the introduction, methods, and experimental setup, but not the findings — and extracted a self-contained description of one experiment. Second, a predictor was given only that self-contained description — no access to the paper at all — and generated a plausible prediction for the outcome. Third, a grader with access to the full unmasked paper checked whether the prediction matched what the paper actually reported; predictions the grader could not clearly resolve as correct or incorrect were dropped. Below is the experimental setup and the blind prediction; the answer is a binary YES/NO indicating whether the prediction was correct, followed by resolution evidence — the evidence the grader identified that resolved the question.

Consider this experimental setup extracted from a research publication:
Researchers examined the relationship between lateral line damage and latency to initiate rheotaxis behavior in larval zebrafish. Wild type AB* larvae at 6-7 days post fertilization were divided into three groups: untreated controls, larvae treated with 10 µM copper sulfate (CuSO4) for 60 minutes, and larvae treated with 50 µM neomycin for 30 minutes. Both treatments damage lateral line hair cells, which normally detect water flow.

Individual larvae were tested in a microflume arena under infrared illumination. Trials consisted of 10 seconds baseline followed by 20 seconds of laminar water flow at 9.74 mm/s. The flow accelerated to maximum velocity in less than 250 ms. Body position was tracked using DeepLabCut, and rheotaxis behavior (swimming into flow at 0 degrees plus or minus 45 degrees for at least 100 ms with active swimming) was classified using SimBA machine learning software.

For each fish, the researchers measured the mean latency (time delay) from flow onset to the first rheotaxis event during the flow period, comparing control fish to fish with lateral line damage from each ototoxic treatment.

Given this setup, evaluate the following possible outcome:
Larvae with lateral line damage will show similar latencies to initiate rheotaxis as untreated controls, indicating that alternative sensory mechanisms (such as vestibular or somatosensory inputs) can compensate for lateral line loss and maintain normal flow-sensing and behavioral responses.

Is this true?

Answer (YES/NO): NO